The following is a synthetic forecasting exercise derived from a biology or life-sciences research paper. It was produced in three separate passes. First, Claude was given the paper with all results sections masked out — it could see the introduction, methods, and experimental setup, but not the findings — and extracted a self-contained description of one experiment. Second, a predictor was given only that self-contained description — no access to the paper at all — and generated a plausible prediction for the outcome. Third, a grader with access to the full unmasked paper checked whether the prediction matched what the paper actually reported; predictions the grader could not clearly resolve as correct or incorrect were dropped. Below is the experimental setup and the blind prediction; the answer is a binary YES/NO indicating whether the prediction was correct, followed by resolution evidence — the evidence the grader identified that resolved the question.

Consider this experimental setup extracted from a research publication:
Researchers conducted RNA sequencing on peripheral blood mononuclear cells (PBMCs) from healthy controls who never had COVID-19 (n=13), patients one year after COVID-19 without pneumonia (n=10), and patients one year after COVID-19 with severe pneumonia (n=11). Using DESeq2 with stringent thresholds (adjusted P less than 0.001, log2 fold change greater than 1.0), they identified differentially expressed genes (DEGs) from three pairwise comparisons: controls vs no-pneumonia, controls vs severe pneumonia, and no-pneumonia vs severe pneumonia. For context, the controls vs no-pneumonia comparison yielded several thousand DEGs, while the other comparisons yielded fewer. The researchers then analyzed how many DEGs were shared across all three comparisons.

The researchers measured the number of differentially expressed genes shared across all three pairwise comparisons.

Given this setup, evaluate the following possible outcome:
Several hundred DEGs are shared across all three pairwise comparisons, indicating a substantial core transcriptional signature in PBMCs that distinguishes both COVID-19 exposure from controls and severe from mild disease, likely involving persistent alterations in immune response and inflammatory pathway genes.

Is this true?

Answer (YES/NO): YES